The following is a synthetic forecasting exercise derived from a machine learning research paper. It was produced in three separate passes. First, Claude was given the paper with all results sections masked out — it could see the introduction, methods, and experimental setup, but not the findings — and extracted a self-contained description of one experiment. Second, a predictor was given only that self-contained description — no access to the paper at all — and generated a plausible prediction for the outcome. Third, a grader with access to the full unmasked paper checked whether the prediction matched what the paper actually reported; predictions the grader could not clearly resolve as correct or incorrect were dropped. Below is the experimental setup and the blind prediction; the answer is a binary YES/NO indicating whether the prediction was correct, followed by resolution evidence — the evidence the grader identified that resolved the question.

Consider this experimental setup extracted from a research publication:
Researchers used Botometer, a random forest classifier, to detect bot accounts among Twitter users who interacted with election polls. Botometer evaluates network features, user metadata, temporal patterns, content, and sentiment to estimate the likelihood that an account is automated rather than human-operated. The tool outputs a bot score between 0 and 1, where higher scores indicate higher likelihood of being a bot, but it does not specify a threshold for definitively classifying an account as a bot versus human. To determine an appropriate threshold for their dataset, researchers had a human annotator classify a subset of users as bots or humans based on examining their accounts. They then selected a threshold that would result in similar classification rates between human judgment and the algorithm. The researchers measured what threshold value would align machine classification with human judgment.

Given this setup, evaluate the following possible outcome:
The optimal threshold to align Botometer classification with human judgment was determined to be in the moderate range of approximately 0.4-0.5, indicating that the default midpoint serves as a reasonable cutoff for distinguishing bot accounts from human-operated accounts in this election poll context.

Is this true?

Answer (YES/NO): NO